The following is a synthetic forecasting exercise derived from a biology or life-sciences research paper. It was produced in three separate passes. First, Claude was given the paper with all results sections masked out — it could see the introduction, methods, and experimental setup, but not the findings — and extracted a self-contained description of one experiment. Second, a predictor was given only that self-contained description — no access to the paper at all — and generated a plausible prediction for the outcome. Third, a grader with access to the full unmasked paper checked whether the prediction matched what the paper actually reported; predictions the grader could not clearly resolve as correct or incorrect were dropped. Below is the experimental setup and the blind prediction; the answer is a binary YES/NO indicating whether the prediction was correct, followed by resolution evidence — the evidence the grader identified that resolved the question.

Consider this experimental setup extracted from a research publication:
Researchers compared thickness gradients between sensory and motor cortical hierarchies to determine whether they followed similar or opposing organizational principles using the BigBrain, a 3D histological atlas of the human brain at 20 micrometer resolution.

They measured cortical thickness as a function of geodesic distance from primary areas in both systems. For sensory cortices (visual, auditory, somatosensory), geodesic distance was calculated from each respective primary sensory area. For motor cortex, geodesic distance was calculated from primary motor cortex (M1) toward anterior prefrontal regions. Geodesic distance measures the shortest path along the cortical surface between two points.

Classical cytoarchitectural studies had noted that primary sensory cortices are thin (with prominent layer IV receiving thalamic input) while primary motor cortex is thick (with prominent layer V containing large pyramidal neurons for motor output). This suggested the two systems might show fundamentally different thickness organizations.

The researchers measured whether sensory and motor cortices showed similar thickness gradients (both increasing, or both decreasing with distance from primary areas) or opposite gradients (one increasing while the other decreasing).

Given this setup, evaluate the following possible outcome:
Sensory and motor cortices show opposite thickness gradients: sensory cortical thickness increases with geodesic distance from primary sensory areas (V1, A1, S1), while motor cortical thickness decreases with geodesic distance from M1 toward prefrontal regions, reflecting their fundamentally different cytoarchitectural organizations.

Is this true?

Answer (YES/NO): YES